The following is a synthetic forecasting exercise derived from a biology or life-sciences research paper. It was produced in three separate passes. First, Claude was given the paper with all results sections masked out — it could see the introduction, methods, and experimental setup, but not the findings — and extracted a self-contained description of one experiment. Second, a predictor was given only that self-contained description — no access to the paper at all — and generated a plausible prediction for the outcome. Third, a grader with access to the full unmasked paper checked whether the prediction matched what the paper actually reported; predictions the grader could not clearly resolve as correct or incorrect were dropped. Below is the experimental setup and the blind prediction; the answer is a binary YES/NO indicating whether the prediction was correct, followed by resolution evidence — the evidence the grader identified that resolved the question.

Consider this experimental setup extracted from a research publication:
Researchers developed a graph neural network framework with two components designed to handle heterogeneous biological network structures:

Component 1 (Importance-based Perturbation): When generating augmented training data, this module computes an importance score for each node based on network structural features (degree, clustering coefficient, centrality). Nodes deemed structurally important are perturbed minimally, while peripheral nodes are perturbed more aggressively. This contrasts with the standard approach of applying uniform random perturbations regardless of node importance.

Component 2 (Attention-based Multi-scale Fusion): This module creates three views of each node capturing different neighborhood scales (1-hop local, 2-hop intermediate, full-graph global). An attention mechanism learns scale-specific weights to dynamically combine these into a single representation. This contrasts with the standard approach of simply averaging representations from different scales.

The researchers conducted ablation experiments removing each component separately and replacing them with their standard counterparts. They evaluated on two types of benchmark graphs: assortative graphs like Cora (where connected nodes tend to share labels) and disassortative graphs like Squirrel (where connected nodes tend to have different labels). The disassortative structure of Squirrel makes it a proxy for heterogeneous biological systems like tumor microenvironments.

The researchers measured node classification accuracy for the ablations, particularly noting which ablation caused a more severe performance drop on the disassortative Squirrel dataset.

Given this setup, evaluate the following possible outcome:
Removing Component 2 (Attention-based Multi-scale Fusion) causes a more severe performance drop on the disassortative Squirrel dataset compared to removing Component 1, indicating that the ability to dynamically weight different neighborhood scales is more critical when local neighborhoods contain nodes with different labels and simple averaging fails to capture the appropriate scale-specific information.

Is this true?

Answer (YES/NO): NO